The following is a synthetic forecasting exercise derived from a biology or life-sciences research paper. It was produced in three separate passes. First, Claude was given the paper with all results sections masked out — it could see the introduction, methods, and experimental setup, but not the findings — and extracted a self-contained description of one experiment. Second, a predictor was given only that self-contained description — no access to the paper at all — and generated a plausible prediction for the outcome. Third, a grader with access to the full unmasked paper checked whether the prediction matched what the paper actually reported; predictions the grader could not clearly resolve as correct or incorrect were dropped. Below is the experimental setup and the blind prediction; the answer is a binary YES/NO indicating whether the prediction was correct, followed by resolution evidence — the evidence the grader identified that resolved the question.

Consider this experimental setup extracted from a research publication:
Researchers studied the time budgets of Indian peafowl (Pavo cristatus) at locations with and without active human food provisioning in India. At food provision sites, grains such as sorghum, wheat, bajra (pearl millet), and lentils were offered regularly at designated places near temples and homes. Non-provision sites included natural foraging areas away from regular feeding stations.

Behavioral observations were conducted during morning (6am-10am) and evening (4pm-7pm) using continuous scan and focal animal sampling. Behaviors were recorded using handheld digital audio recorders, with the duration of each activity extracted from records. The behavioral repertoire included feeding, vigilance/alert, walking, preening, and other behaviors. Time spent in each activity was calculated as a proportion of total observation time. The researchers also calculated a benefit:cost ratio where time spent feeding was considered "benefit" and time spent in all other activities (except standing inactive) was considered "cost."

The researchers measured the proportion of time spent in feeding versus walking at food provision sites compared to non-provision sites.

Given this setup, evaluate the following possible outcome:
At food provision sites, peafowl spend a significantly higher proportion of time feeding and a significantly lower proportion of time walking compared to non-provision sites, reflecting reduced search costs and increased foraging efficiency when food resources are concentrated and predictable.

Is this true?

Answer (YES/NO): YES